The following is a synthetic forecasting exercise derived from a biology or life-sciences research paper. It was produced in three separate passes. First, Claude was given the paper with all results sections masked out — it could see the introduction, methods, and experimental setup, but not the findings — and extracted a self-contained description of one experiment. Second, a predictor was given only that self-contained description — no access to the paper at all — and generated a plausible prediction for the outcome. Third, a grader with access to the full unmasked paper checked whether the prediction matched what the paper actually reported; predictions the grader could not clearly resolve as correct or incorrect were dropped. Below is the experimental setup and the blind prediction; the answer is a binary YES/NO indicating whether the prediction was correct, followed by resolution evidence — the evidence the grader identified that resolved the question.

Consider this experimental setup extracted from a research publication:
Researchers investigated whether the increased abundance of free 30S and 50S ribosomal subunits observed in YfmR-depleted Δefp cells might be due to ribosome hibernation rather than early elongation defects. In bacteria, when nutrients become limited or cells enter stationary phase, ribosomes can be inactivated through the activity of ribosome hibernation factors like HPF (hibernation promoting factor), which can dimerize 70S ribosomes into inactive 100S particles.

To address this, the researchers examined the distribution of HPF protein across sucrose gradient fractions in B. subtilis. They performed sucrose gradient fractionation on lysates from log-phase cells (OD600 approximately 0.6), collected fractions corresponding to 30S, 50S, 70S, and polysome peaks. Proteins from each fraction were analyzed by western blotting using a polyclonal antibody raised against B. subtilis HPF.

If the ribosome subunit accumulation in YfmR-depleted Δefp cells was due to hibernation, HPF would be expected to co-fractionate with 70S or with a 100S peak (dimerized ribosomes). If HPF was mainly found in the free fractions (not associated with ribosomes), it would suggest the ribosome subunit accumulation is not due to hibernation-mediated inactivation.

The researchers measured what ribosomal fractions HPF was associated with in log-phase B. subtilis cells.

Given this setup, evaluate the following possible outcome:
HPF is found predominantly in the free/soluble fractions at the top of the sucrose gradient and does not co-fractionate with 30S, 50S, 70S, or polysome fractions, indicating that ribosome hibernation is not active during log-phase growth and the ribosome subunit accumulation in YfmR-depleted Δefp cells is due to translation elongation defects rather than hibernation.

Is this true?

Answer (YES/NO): NO